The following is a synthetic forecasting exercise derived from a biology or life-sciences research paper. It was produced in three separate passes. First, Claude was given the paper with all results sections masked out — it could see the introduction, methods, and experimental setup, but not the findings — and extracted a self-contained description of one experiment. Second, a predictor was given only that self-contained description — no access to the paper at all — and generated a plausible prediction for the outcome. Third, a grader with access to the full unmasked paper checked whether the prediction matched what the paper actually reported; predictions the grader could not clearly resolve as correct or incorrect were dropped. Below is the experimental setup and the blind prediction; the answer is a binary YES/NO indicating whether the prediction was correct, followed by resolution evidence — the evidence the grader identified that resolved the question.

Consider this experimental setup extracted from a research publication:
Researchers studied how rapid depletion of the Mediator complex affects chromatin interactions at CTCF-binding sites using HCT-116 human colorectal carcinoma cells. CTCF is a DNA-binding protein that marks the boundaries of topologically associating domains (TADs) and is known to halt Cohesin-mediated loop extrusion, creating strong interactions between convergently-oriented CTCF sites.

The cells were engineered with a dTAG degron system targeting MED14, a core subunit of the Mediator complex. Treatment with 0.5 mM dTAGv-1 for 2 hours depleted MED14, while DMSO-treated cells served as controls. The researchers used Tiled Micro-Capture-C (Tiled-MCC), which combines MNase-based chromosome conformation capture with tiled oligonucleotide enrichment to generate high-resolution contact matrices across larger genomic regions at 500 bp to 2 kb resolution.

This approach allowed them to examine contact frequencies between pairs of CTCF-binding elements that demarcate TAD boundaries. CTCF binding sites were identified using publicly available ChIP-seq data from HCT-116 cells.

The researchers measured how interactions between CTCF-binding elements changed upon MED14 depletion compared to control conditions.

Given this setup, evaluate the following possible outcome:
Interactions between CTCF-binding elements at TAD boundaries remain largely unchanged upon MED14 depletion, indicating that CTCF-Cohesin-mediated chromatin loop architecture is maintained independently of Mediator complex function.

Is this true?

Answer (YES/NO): NO